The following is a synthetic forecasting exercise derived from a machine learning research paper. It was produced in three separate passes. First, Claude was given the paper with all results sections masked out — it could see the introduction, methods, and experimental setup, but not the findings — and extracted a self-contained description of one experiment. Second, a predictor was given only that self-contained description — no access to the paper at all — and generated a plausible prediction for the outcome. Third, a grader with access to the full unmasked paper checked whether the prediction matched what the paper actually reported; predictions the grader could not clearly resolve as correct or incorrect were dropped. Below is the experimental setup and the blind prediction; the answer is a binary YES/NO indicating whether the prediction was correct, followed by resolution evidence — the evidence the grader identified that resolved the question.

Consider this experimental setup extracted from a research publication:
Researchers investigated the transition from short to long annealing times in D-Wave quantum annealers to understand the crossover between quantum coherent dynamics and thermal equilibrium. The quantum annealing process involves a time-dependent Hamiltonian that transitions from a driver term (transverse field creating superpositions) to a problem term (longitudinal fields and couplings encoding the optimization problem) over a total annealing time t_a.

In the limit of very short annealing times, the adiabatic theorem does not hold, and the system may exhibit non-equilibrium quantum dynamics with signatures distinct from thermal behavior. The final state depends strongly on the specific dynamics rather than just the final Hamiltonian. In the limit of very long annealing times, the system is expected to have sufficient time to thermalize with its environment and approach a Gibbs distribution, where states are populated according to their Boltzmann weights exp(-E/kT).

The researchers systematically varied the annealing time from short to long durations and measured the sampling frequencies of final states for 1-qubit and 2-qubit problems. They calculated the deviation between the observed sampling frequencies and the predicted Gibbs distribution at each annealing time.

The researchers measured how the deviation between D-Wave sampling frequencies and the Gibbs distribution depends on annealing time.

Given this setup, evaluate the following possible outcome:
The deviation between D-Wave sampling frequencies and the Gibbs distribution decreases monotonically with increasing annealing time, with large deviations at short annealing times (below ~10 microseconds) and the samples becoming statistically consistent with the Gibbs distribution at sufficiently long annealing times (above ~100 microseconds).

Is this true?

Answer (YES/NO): NO